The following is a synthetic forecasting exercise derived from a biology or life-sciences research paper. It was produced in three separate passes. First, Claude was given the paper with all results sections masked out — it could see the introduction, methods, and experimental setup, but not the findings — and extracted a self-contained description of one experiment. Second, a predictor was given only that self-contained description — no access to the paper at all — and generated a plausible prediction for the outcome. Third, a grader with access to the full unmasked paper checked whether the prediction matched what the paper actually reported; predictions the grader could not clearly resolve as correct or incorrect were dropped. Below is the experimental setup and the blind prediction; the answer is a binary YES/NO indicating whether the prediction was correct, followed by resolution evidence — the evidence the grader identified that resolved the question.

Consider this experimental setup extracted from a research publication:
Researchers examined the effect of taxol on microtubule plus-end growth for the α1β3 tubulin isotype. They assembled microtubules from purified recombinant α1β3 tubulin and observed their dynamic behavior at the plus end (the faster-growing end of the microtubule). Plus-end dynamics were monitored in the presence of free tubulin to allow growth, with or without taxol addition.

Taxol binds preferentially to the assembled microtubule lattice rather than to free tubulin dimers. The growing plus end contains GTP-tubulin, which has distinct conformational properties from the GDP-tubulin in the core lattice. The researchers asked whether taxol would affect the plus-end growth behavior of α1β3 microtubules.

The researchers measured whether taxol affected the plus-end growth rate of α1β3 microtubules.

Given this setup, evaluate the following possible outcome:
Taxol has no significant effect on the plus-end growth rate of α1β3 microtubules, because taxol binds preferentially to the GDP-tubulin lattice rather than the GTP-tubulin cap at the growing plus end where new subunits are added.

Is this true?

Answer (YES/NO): NO